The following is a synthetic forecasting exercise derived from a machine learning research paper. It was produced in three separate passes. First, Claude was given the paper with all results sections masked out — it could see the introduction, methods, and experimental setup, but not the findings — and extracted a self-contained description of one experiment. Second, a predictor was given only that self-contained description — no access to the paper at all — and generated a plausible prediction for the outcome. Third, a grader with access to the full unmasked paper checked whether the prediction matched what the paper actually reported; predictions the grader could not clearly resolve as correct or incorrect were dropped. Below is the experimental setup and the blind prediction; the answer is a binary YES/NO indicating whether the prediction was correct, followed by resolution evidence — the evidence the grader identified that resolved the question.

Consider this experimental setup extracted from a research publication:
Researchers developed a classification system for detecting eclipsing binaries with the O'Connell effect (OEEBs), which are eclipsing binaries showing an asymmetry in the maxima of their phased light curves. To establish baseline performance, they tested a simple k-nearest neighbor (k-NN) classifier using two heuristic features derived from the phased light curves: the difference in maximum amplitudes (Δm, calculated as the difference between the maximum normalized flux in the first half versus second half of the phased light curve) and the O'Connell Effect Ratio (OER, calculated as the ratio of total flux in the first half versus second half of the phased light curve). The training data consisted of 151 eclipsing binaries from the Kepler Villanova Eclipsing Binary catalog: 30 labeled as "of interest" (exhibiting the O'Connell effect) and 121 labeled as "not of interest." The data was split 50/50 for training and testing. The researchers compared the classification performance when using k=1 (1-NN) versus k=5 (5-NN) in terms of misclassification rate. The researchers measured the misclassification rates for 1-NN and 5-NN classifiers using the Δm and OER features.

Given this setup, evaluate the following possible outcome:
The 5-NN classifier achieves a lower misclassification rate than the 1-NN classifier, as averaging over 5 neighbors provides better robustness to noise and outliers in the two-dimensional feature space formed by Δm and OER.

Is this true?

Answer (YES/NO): YES